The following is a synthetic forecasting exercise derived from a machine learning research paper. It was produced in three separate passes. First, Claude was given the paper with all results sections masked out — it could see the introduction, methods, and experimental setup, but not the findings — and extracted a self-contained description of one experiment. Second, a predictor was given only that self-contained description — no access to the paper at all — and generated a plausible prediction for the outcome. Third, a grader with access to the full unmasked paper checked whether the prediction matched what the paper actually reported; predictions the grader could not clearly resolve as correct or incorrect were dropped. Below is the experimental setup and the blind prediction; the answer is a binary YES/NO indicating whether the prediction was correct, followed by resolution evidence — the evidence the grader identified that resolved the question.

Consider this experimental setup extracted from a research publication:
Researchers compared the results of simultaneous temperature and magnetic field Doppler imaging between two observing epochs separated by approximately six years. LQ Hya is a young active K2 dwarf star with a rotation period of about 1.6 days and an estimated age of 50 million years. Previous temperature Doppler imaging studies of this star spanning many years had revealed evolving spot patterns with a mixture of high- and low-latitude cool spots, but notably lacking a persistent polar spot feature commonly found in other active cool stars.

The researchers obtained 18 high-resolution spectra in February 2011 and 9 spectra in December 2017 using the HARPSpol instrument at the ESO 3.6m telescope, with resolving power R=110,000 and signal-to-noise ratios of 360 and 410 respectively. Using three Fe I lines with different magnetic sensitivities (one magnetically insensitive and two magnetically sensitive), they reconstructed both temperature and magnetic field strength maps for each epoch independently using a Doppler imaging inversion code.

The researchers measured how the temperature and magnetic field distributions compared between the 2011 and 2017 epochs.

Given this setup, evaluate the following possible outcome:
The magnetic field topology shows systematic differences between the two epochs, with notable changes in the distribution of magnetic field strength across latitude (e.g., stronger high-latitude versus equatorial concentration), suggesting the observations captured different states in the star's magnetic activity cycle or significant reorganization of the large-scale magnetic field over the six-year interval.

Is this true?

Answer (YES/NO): NO